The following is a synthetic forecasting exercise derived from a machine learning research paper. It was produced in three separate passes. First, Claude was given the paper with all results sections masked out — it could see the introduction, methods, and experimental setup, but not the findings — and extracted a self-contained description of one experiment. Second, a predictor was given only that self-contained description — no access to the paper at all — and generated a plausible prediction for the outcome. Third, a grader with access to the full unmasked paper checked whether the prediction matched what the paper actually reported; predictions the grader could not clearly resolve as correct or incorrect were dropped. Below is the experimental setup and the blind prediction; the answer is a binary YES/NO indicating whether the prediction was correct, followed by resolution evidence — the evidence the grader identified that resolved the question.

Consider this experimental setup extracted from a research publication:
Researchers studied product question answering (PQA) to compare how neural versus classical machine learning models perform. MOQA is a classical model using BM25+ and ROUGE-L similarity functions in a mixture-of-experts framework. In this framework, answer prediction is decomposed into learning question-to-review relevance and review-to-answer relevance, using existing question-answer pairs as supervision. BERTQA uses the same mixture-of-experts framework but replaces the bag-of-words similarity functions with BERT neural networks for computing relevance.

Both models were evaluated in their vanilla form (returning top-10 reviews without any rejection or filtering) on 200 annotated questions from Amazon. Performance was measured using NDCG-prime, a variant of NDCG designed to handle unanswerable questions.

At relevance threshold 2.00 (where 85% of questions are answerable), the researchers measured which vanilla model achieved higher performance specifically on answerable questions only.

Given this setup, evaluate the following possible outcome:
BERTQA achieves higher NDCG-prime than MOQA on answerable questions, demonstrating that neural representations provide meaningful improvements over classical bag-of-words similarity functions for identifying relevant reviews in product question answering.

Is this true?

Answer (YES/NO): YES